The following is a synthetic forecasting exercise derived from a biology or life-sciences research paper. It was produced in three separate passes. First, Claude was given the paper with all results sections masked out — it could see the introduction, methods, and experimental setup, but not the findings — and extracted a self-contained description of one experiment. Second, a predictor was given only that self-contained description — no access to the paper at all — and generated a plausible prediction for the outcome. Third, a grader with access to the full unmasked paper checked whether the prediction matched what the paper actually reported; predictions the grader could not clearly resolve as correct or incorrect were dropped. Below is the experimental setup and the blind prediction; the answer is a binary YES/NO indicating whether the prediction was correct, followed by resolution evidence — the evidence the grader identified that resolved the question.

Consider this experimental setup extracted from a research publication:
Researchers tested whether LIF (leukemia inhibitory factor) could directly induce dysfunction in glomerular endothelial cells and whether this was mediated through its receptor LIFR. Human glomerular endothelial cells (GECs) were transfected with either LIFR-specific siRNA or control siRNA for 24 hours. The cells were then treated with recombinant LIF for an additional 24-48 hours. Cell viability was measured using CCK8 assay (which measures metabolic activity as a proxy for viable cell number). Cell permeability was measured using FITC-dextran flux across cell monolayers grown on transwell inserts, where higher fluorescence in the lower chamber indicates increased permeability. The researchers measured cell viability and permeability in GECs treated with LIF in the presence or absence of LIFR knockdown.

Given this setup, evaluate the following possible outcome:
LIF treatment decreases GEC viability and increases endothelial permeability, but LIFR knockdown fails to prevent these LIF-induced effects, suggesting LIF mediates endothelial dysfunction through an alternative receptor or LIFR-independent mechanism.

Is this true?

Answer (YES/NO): NO